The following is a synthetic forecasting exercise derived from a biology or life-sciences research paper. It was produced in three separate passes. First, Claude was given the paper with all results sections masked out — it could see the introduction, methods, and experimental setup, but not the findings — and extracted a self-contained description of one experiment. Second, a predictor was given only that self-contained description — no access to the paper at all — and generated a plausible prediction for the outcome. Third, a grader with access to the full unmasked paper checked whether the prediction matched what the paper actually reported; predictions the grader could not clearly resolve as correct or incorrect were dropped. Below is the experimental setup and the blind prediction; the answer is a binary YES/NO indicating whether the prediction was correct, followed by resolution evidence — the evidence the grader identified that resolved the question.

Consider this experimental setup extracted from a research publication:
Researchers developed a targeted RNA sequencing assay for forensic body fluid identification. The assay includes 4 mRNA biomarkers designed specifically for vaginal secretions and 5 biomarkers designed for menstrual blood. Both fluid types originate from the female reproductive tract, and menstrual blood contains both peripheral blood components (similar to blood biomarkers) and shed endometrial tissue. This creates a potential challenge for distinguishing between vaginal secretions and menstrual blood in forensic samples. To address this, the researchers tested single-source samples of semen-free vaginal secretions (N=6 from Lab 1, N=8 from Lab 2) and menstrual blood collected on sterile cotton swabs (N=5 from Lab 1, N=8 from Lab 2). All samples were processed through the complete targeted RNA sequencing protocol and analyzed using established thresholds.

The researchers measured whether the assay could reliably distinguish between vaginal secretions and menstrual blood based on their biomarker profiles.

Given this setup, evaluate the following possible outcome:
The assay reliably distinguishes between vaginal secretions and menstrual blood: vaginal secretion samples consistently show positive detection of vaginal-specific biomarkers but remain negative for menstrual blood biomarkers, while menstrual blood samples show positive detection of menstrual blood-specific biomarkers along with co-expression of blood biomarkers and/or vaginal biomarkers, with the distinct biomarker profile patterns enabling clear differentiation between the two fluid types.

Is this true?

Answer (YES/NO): NO